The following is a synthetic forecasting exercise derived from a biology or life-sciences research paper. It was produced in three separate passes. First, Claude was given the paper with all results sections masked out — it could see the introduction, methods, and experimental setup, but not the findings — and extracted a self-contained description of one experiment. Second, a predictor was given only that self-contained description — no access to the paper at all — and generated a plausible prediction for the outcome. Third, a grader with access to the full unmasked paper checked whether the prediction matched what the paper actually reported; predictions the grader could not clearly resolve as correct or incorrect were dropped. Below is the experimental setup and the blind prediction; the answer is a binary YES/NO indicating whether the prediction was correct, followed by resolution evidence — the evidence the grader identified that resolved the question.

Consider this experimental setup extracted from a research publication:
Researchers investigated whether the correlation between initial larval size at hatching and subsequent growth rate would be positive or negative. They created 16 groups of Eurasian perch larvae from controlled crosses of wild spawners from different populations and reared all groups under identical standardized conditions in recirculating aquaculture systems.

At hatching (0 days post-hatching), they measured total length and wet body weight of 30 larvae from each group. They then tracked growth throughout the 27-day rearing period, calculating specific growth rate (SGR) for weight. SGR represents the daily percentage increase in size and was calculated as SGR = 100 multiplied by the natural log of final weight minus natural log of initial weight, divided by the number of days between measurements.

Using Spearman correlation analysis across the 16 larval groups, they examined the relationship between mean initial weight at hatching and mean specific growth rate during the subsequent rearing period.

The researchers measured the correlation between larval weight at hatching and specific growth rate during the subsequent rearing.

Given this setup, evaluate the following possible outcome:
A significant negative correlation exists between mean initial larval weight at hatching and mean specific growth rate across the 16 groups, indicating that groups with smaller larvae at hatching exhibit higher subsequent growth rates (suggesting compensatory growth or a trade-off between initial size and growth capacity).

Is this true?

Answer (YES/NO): YES